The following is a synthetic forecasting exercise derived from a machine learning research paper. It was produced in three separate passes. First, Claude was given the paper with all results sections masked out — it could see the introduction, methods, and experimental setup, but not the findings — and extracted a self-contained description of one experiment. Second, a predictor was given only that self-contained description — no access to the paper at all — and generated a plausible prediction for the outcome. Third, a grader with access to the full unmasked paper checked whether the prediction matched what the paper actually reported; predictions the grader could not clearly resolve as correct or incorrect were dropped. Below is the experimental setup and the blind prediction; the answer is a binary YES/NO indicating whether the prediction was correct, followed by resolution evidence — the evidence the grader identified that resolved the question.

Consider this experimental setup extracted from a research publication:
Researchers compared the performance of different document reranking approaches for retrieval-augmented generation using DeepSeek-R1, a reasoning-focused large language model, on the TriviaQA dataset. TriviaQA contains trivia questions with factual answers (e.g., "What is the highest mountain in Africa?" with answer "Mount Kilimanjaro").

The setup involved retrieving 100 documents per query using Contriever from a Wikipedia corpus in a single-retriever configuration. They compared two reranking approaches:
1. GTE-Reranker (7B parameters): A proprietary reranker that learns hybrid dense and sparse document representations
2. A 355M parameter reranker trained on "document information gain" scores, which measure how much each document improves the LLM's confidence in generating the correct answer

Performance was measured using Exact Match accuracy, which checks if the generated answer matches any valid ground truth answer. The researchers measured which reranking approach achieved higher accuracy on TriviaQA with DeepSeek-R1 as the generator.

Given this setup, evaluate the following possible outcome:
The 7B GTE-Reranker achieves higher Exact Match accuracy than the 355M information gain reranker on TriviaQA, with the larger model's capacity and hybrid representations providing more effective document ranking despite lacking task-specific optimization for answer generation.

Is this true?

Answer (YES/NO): YES